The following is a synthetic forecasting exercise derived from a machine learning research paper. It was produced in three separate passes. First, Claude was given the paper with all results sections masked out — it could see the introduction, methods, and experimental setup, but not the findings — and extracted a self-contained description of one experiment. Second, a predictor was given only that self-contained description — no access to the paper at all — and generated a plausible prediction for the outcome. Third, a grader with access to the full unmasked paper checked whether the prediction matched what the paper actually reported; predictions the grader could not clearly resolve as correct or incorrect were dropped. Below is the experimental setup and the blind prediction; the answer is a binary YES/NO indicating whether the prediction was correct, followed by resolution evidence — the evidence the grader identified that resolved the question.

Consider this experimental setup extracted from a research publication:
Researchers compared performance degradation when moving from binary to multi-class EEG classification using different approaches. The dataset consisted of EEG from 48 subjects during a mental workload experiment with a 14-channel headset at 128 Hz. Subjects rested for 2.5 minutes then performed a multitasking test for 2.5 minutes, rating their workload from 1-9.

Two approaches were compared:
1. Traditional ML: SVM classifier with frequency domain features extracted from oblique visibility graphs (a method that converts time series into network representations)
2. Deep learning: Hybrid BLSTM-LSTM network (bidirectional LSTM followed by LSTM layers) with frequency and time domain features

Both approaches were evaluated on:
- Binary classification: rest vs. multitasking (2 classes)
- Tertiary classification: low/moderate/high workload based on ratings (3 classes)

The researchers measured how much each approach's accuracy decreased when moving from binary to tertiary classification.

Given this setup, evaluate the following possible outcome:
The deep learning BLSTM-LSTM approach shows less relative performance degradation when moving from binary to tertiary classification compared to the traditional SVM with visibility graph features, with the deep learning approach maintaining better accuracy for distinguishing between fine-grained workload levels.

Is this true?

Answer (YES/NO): YES